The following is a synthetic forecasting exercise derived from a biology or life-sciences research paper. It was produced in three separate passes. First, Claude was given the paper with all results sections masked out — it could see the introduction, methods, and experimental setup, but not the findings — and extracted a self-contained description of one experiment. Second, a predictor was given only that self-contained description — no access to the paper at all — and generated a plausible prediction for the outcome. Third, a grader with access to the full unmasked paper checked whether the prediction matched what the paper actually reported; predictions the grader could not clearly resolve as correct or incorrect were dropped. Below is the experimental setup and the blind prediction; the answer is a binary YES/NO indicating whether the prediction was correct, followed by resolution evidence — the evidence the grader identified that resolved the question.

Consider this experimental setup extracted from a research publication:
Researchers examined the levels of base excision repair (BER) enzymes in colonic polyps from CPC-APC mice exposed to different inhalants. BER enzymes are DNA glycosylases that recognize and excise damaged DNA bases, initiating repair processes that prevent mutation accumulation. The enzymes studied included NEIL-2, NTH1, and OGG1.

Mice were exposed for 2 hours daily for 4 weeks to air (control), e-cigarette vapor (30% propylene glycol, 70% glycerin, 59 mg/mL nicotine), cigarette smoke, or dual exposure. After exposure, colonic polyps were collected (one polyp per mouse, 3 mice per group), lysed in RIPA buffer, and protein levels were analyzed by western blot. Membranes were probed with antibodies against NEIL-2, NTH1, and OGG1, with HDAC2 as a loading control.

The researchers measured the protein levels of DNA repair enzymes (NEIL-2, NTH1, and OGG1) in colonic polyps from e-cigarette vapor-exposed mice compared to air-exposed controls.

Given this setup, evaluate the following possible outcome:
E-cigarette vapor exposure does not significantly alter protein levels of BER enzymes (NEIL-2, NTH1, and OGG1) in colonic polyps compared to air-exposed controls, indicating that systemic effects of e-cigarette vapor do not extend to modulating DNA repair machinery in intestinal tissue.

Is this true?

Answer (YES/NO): NO